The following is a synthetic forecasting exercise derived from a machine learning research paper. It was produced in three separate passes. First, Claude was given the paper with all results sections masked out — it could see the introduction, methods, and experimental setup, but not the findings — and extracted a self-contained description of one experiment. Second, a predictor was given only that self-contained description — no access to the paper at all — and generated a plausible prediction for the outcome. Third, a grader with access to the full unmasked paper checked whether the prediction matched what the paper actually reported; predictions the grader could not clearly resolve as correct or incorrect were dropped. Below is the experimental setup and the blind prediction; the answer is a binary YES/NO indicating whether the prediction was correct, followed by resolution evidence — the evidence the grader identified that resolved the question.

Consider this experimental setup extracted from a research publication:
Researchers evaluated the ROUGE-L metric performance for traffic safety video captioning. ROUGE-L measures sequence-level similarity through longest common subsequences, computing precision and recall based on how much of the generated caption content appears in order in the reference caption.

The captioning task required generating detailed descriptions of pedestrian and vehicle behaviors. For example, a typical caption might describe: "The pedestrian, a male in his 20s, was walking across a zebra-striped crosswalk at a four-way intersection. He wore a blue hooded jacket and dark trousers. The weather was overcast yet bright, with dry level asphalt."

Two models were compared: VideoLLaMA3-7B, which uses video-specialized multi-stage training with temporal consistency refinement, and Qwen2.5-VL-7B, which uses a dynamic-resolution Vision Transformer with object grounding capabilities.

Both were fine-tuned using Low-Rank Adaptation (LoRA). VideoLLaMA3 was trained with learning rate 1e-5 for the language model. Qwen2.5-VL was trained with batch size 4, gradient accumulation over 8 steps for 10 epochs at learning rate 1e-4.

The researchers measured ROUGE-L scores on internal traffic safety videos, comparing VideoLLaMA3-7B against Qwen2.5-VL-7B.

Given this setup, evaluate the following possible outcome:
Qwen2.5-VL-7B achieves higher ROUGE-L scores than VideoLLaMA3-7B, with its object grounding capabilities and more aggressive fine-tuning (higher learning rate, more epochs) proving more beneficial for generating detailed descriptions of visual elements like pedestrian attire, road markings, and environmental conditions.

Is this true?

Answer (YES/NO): NO